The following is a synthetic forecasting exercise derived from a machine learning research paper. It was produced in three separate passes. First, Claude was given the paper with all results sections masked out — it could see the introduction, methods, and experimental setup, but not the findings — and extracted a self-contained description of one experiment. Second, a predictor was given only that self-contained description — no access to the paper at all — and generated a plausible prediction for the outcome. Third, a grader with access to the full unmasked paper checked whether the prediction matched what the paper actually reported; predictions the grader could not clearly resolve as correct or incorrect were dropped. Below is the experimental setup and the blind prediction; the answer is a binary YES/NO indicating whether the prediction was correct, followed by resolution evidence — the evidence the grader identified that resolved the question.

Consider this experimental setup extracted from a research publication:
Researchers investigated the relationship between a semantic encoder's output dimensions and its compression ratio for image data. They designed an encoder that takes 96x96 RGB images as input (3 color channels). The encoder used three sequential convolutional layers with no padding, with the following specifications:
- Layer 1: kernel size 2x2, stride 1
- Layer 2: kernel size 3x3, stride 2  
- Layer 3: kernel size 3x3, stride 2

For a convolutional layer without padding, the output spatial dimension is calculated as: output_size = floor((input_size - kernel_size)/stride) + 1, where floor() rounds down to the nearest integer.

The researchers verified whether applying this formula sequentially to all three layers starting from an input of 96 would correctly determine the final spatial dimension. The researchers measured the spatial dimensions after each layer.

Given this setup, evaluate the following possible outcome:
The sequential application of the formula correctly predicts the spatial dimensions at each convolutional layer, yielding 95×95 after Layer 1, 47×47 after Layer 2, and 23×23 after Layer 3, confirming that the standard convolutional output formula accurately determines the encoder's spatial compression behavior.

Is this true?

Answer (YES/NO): YES